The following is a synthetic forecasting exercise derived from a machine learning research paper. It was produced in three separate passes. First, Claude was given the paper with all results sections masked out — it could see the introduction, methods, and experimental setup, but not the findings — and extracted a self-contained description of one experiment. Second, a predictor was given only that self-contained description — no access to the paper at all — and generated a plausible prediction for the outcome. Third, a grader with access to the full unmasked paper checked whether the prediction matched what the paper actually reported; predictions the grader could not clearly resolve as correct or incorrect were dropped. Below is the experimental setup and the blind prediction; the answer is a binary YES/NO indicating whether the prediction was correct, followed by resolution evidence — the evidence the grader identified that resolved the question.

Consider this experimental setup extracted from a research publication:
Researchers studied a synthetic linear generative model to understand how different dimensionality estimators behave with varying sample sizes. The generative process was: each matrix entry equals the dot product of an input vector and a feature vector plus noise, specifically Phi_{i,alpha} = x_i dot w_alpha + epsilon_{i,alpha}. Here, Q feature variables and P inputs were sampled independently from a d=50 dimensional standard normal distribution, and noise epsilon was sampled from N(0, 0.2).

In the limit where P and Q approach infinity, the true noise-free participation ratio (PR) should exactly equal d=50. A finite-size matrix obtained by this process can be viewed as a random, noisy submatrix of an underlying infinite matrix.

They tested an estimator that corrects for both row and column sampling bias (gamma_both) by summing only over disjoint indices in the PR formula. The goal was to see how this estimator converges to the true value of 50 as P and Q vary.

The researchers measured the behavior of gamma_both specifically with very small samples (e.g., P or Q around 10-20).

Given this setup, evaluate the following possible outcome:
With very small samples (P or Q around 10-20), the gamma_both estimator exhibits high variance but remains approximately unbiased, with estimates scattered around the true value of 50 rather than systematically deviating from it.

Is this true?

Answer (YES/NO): NO